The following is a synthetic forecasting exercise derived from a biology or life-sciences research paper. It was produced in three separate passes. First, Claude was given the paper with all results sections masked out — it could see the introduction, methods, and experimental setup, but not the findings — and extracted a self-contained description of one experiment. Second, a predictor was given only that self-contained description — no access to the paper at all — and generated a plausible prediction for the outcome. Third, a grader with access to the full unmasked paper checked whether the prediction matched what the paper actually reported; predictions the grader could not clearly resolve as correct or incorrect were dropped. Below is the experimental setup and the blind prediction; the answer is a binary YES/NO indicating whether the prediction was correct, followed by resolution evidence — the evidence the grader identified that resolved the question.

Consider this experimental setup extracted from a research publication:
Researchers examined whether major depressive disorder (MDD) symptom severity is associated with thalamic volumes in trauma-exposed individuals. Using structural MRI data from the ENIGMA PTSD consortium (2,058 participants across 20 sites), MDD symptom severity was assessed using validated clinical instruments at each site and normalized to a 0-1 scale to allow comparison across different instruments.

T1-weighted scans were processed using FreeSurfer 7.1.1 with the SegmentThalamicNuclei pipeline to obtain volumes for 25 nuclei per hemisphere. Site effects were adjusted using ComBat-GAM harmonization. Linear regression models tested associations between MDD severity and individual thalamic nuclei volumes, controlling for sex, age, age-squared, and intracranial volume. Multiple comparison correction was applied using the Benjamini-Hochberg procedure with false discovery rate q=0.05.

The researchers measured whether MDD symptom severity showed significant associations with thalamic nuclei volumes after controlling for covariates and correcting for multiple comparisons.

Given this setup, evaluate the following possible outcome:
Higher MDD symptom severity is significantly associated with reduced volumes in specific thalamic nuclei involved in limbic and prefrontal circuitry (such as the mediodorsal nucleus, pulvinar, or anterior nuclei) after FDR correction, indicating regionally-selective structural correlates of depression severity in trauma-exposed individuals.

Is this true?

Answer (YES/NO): YES